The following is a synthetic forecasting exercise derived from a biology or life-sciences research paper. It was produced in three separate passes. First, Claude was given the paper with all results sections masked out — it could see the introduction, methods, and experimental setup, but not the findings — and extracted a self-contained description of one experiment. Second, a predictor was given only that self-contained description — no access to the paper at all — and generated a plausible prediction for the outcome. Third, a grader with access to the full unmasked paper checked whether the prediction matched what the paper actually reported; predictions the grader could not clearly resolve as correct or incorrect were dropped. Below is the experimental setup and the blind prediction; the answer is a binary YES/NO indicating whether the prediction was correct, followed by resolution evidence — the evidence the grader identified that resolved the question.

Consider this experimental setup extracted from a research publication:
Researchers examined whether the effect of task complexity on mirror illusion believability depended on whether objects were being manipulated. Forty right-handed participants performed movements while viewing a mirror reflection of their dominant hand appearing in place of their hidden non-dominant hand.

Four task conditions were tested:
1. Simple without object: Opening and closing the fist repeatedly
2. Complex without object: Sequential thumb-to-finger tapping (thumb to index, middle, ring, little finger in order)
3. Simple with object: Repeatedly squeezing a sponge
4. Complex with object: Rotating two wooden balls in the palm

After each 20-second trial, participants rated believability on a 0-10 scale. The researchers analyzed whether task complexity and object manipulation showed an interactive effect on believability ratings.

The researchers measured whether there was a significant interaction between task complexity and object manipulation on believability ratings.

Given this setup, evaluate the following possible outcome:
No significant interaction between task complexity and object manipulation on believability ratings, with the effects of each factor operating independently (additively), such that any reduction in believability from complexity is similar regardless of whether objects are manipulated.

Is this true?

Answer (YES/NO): NO